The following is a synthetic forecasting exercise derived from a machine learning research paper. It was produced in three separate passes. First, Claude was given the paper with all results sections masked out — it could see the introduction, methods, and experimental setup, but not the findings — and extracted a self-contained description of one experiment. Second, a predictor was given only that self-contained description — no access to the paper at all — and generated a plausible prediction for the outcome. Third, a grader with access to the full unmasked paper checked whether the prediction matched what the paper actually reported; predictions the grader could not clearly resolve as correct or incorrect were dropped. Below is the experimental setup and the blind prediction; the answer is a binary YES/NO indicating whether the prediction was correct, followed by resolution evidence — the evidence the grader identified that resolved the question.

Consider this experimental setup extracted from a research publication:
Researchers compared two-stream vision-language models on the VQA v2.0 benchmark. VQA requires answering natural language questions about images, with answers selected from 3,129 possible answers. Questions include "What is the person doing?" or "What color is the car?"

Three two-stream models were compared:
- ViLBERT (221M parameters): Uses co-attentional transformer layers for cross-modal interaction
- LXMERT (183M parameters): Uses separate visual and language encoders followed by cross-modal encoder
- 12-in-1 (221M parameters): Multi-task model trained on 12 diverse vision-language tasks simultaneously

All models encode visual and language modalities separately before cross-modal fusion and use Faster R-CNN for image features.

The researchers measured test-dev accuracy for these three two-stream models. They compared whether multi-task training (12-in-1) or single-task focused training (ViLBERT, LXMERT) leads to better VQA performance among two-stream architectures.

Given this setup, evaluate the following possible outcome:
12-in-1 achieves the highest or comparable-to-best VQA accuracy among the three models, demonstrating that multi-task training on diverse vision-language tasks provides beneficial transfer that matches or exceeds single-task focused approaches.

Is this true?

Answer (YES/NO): YES